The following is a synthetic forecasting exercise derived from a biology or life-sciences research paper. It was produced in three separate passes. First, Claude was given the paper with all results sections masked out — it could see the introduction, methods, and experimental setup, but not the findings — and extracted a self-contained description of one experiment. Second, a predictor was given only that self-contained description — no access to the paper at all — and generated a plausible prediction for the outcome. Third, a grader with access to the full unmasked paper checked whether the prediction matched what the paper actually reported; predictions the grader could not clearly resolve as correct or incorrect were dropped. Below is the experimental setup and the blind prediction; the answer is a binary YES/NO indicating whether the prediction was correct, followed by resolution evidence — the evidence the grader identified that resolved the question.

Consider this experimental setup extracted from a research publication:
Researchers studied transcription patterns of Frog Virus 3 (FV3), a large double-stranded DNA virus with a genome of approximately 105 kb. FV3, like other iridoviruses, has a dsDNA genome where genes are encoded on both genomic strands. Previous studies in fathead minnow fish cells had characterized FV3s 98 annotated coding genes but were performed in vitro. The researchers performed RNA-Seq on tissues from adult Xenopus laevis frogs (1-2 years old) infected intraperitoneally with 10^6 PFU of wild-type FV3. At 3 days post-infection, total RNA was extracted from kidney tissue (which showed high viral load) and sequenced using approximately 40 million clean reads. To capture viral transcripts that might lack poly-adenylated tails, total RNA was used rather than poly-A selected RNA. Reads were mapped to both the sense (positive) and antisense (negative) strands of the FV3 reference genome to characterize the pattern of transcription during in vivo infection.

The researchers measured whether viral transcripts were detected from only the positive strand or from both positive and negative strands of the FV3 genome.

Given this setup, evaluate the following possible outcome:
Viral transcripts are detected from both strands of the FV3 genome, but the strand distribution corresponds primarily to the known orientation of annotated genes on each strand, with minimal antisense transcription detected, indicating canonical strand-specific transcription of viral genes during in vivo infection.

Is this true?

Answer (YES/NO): YES